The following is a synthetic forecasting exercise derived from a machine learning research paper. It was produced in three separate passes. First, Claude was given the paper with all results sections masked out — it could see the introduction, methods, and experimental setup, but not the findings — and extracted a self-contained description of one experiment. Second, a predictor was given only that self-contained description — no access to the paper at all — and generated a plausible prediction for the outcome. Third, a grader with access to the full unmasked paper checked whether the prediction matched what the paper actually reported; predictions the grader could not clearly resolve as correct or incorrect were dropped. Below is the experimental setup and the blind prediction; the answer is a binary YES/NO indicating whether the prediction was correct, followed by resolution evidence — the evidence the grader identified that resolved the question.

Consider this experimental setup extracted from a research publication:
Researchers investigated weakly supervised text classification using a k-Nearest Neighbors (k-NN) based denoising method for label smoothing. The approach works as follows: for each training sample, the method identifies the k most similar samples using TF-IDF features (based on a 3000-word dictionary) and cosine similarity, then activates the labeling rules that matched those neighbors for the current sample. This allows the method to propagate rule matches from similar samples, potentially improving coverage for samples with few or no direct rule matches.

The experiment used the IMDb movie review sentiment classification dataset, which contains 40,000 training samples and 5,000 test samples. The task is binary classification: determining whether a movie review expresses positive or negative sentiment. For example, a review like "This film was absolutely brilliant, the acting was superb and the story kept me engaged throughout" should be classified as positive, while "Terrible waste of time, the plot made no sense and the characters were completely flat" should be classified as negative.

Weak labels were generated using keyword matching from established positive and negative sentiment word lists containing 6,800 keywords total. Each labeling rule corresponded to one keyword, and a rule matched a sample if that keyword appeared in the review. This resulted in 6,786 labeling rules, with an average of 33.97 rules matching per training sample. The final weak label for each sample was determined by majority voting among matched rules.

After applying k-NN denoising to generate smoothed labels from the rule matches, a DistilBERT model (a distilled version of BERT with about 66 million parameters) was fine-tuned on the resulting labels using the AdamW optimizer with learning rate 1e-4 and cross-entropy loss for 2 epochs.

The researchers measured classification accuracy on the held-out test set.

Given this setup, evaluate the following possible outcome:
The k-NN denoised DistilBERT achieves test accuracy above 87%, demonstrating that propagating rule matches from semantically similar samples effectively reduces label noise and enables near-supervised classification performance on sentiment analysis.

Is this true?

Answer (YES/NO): NO